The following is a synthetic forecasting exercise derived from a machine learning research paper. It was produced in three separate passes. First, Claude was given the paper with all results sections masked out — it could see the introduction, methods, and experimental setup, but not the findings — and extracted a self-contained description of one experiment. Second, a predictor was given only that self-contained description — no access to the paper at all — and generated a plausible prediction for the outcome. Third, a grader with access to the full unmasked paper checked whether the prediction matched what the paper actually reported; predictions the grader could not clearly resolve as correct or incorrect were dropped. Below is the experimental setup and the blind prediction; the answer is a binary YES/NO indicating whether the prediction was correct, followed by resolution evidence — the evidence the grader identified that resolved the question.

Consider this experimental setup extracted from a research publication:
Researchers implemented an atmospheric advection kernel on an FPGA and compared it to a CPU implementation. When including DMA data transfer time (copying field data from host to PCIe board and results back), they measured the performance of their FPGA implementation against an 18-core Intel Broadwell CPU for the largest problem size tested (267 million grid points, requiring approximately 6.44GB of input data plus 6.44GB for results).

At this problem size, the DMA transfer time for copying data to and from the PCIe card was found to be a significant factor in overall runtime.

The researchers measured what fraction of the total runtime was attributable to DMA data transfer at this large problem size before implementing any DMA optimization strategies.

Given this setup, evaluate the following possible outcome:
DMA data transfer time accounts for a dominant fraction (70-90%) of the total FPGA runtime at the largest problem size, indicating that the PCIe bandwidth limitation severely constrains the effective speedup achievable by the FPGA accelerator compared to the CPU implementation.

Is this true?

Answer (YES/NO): YES